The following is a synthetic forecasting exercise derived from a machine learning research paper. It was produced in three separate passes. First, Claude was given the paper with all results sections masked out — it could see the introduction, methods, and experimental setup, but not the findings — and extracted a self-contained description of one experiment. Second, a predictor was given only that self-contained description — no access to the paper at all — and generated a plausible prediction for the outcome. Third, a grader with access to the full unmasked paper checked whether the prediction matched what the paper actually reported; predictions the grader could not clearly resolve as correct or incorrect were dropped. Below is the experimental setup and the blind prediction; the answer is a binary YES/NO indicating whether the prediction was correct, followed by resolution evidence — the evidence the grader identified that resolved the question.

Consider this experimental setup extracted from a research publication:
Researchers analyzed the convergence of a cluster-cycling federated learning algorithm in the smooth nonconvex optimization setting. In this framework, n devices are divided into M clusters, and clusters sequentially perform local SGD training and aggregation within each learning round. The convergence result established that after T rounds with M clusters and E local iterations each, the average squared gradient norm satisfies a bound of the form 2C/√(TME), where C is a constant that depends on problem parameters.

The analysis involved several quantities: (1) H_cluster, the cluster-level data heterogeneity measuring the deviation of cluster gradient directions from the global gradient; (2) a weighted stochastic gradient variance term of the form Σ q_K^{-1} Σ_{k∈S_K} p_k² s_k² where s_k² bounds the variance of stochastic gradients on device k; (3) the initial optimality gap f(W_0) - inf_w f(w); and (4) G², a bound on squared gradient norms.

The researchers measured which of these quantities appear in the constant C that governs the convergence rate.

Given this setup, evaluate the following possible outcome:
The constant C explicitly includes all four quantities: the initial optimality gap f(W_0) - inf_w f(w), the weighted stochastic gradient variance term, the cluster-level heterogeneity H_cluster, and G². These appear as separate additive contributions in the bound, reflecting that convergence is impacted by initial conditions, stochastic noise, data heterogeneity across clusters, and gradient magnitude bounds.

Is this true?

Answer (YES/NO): NO